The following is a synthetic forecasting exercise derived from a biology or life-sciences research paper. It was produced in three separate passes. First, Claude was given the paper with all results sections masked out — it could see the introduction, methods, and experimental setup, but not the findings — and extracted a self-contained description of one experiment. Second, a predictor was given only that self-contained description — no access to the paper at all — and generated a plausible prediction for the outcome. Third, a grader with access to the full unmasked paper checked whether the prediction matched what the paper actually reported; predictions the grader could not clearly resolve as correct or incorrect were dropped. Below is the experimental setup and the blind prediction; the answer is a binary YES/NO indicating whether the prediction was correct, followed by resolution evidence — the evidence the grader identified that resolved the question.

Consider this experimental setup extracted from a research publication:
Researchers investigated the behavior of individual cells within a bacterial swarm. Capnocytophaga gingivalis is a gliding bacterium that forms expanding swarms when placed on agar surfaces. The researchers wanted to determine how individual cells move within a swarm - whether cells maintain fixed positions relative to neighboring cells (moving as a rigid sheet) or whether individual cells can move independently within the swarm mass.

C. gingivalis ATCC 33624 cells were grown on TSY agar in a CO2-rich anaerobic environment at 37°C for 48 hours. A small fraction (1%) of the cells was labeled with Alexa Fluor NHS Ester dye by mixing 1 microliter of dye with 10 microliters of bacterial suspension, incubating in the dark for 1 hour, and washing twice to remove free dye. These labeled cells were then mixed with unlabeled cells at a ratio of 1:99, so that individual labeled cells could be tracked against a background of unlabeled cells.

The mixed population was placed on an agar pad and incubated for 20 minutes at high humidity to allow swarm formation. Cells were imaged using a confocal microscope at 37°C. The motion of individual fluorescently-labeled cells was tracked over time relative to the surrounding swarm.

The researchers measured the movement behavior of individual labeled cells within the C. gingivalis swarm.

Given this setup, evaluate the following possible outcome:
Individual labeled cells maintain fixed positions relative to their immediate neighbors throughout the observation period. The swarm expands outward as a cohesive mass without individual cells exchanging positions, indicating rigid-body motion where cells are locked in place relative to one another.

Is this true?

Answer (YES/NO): NO